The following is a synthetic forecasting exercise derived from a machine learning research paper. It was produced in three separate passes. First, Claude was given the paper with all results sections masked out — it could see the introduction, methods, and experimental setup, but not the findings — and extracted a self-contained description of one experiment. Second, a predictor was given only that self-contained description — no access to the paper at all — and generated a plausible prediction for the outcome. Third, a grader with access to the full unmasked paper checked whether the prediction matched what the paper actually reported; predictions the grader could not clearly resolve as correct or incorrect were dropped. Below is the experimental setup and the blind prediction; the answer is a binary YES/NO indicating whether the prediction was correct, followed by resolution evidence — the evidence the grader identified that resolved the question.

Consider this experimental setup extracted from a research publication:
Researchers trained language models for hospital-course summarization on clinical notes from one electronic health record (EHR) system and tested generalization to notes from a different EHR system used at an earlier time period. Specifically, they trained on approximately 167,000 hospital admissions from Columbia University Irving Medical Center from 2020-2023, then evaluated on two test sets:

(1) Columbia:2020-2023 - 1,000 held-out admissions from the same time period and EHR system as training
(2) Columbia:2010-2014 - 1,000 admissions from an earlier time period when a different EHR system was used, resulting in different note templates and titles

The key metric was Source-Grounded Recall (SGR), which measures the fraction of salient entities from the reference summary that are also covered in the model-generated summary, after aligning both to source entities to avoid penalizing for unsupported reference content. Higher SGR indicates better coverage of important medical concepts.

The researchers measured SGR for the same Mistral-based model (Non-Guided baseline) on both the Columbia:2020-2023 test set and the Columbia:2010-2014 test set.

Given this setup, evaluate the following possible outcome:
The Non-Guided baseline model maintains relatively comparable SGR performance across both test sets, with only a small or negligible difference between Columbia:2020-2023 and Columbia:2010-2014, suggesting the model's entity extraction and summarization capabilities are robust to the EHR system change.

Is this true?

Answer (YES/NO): NO